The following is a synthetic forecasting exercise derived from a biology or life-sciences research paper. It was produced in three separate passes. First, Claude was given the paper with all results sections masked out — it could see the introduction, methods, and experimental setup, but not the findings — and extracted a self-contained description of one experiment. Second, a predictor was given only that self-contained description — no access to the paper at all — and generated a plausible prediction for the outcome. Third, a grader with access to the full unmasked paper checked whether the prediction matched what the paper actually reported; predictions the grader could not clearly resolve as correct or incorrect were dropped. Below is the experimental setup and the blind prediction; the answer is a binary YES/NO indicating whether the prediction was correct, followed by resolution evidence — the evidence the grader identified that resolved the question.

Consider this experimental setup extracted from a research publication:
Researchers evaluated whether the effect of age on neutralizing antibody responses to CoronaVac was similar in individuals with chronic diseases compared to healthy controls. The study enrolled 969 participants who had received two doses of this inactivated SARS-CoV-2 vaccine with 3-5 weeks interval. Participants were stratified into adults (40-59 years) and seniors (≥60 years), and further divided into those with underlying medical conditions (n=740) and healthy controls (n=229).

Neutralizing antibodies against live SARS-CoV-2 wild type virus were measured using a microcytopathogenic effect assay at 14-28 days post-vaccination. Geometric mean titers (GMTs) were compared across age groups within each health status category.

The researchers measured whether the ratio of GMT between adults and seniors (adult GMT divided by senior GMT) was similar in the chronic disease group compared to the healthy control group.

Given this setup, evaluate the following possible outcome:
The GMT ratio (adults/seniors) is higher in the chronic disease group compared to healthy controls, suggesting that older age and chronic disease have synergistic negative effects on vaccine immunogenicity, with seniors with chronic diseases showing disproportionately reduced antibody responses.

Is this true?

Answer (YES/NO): YES